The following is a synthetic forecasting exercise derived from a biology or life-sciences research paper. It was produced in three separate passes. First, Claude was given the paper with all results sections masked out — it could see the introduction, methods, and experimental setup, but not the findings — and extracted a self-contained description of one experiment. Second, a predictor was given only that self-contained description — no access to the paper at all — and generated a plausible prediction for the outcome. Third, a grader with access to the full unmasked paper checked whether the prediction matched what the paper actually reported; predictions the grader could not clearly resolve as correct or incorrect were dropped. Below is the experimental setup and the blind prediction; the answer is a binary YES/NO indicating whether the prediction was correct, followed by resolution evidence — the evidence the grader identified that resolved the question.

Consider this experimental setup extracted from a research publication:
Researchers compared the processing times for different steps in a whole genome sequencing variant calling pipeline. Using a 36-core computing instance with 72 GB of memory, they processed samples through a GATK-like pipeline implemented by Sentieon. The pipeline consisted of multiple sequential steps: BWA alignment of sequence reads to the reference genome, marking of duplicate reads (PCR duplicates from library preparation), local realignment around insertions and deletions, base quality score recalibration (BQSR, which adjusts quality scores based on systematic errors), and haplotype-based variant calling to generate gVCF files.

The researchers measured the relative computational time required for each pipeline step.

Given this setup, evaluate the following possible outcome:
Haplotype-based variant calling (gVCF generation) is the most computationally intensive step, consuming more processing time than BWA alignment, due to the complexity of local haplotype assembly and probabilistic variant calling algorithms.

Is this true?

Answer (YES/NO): NO